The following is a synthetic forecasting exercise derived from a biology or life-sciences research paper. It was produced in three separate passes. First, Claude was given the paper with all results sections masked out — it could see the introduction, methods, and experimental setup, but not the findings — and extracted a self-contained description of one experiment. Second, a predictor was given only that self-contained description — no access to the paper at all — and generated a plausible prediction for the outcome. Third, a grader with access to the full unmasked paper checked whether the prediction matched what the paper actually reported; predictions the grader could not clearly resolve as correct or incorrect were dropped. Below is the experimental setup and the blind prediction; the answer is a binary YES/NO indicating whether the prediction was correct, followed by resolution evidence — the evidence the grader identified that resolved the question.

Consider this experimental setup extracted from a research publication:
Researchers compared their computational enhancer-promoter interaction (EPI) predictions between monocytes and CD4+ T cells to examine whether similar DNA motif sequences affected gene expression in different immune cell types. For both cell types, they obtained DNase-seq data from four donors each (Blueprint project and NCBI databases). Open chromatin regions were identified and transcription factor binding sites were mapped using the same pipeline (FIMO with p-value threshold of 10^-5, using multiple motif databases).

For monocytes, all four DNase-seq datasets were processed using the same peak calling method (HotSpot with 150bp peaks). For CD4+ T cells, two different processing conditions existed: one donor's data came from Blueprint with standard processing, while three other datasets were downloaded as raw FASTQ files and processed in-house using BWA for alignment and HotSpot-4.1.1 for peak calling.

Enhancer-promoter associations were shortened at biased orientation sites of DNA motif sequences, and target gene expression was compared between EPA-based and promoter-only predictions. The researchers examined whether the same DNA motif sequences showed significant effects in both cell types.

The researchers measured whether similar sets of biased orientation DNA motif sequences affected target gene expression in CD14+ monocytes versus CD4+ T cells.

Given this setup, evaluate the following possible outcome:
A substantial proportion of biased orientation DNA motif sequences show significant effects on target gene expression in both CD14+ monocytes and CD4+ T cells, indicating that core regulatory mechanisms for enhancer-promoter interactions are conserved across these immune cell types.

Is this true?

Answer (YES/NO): NO